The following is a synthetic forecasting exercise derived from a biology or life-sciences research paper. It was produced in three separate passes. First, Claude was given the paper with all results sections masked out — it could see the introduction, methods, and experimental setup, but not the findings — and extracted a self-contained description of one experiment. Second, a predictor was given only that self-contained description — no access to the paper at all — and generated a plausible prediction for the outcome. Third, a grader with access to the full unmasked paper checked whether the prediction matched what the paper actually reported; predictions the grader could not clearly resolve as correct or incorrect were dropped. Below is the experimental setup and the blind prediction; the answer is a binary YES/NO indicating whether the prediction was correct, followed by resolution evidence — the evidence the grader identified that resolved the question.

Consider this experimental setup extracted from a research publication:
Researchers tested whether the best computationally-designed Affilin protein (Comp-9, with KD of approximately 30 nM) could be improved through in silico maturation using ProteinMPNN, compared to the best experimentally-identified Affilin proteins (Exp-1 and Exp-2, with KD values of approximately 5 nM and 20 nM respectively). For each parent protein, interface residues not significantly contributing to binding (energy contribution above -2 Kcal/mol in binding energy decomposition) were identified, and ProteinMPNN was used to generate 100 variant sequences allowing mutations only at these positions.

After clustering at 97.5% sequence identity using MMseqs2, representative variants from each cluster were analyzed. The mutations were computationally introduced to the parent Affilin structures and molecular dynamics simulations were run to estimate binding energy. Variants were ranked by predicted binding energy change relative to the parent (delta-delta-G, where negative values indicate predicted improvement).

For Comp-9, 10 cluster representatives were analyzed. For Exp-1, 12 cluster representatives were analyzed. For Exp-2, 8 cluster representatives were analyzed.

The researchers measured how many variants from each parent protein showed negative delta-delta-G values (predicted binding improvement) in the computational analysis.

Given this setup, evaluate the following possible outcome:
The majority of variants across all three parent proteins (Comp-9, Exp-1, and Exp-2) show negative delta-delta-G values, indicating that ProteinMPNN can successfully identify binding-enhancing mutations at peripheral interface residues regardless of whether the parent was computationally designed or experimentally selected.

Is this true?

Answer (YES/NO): NO